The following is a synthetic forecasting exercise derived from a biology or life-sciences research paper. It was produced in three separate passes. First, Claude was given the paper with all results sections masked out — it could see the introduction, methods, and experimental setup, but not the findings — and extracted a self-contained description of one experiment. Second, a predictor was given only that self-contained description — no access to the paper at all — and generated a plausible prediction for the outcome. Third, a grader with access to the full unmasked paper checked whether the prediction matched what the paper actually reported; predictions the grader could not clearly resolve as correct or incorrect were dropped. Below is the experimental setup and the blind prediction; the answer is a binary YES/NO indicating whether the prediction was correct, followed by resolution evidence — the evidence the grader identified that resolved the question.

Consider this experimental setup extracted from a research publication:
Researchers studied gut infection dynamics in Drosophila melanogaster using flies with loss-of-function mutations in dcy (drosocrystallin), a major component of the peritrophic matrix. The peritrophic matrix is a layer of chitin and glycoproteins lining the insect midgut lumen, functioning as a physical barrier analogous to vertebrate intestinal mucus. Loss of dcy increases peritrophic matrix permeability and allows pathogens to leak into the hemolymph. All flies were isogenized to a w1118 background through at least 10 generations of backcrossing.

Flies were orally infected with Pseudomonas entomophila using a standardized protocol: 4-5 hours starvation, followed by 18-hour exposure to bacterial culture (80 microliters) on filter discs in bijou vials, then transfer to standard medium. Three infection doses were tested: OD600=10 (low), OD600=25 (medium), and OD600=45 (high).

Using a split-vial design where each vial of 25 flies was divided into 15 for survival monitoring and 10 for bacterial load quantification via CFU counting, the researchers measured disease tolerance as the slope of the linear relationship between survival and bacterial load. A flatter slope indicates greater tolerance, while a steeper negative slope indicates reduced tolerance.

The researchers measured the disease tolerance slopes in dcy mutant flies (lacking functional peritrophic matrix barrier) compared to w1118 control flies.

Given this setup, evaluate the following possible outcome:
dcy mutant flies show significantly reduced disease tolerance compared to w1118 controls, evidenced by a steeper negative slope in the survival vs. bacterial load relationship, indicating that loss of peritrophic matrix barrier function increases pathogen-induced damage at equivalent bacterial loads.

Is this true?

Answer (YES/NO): NO